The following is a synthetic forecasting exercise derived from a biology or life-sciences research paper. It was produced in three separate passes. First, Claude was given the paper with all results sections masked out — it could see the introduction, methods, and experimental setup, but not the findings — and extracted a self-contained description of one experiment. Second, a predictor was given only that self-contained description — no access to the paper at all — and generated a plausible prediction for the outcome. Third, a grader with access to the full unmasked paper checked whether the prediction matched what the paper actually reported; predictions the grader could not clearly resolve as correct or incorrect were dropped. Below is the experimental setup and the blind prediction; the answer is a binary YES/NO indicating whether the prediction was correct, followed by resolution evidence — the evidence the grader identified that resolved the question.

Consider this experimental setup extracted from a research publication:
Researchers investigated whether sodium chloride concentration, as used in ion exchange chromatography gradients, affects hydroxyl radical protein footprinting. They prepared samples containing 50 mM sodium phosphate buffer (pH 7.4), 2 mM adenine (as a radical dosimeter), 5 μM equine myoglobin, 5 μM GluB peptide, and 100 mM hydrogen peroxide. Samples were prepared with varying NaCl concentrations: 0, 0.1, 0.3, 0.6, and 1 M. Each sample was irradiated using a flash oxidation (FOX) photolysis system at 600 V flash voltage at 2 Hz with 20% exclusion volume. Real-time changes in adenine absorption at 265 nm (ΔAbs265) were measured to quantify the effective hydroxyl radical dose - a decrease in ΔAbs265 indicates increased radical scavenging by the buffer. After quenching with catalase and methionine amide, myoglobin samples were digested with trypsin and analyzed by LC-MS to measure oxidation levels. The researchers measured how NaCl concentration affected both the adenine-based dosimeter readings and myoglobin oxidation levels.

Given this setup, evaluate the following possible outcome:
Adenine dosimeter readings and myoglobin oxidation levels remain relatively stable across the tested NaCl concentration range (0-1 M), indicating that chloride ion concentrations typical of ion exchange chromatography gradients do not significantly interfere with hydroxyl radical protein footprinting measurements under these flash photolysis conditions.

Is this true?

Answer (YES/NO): YES